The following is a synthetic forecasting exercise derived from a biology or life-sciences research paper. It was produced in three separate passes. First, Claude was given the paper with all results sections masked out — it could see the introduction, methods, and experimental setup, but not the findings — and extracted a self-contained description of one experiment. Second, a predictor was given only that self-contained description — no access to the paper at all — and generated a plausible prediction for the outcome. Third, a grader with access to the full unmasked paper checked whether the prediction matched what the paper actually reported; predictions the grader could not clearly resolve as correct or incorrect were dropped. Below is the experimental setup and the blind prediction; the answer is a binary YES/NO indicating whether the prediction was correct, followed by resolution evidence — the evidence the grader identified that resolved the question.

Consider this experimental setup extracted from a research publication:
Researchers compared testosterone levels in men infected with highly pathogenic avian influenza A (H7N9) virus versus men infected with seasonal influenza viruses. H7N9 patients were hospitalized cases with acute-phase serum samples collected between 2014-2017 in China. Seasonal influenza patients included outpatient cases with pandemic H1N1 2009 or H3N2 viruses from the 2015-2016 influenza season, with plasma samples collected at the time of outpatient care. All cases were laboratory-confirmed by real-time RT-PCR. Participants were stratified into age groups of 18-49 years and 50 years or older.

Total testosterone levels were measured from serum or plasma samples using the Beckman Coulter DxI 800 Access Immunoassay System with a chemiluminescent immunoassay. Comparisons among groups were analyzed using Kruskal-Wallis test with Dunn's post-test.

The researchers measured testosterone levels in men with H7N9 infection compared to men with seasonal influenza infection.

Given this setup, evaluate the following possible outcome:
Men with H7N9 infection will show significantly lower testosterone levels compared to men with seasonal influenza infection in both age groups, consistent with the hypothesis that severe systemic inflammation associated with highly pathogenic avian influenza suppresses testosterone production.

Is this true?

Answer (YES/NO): YES